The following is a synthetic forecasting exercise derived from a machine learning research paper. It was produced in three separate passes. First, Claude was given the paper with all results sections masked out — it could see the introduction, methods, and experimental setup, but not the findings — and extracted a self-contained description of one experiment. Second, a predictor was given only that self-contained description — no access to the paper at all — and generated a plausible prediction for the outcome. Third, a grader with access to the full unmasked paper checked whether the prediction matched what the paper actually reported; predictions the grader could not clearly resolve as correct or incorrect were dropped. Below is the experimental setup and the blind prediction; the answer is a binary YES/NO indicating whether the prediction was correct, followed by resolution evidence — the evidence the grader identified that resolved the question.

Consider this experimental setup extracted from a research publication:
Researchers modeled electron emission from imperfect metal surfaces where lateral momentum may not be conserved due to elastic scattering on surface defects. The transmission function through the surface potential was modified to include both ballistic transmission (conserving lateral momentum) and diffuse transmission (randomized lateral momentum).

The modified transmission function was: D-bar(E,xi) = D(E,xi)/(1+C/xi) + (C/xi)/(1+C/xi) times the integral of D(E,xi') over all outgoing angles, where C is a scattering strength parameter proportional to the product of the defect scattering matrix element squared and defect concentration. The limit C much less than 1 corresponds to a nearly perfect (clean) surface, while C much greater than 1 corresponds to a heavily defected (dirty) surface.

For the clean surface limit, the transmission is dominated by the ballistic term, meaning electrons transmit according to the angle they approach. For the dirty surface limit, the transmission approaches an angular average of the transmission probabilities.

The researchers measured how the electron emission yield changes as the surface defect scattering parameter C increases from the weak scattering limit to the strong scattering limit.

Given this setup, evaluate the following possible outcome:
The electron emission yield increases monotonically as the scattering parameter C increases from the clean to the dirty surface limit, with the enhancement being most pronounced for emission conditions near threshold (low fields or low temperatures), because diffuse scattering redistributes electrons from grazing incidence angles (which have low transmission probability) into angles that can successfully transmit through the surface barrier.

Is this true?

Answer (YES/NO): NO